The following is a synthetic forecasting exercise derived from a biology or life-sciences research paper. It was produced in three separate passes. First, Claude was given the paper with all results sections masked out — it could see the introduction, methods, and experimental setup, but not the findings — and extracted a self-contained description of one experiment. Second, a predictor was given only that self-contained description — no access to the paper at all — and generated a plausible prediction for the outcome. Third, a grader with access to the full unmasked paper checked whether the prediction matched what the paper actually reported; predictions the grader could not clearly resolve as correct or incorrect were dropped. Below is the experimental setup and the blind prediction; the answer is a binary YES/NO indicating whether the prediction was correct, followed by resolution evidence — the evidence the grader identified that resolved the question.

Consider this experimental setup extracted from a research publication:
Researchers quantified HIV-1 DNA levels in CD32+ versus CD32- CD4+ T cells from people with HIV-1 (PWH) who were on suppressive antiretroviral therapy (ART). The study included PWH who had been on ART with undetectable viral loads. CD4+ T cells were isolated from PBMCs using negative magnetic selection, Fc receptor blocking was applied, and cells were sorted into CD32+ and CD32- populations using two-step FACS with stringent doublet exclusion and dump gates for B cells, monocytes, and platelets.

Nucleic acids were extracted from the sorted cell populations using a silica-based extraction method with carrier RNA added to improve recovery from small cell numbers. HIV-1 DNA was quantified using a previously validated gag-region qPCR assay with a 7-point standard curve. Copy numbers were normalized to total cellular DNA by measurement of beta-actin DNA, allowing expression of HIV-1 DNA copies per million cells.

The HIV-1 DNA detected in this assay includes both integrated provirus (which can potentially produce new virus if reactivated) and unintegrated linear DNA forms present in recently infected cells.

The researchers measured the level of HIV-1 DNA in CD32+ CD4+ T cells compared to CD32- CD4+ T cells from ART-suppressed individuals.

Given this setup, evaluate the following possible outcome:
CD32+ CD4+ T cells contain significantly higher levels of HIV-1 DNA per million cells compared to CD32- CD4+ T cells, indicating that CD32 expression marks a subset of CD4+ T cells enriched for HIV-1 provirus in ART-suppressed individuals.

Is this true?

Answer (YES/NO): YES